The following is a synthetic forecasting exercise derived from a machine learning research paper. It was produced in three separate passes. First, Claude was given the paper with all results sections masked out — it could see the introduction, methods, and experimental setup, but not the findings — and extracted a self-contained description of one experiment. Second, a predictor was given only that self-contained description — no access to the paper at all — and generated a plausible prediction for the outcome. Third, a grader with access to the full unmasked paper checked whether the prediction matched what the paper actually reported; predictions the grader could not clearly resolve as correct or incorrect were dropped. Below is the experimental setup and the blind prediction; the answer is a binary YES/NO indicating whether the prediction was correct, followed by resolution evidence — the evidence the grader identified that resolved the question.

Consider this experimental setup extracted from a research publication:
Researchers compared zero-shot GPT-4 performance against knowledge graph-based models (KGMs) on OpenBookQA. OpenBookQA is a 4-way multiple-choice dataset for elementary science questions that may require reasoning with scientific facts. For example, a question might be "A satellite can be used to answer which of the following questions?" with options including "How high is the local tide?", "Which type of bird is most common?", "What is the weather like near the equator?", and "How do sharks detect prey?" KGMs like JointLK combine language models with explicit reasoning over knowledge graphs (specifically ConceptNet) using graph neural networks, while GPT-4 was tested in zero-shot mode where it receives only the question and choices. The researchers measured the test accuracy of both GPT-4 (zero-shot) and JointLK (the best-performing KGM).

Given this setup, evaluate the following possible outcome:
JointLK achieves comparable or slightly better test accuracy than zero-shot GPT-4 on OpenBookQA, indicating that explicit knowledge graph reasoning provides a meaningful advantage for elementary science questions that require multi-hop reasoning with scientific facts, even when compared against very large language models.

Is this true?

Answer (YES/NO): NO